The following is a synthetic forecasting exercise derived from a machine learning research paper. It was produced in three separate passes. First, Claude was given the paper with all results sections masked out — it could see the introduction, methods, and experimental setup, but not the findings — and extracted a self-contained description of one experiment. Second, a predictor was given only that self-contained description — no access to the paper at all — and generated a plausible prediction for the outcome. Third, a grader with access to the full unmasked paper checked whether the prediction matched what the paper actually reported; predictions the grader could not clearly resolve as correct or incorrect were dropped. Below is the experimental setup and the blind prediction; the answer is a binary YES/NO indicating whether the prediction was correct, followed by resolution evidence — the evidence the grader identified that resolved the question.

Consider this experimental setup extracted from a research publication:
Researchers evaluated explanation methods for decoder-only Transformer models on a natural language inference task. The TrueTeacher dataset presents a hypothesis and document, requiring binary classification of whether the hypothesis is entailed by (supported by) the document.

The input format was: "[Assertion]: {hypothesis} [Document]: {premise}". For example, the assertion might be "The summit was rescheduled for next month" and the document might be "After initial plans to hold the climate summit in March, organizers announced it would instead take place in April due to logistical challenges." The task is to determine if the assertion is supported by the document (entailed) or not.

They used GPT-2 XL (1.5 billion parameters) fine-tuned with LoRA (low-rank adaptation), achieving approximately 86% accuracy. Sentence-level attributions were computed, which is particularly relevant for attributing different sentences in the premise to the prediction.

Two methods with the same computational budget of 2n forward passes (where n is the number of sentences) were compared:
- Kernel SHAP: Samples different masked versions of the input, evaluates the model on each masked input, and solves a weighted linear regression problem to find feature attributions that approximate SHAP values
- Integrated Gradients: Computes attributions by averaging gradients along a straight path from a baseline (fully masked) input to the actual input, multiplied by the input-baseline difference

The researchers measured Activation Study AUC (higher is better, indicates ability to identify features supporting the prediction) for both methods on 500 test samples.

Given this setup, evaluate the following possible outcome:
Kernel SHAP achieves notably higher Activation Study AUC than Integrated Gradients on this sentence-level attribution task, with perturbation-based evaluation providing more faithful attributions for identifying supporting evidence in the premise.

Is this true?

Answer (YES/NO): NO